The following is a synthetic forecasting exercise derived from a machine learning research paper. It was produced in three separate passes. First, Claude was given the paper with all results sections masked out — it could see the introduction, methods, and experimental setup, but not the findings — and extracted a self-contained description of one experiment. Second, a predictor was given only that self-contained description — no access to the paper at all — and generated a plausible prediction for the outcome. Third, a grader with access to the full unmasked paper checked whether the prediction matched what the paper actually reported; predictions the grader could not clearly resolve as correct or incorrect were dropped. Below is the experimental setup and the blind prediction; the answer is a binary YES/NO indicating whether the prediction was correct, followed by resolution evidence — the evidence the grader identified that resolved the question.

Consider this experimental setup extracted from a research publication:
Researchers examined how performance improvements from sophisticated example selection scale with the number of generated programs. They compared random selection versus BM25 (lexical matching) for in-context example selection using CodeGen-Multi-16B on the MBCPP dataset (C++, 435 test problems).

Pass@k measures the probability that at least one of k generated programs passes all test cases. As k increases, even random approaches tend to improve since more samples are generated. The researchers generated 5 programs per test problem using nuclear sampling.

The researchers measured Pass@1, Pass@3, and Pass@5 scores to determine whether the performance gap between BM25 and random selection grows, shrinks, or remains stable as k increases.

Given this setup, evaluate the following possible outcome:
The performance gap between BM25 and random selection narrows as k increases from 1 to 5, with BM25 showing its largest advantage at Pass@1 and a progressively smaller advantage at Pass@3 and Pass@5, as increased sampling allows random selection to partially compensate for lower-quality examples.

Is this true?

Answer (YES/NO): NO